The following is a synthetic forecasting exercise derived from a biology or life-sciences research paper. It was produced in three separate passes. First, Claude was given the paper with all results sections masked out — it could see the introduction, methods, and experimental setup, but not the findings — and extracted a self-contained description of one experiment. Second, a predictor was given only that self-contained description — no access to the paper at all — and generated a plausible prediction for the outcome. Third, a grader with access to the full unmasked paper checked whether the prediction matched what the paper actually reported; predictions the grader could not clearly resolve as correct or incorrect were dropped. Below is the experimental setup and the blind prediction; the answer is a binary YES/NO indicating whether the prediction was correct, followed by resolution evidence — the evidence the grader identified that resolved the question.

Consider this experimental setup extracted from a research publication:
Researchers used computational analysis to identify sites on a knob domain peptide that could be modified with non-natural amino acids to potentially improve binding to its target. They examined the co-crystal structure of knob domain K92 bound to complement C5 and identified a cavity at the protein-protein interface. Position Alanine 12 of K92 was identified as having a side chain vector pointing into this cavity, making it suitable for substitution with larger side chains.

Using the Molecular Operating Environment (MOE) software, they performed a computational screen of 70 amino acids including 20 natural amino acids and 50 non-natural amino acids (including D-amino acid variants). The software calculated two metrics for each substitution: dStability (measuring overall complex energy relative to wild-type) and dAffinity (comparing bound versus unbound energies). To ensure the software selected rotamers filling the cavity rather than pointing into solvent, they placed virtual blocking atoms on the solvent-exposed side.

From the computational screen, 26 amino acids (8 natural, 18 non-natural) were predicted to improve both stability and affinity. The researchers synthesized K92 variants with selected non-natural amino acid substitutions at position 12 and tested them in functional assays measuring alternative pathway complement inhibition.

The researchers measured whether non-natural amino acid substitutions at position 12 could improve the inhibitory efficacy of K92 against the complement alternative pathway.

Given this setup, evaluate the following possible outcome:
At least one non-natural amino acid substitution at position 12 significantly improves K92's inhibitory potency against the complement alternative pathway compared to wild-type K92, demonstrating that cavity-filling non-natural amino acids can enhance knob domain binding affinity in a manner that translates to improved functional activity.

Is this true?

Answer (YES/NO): NO